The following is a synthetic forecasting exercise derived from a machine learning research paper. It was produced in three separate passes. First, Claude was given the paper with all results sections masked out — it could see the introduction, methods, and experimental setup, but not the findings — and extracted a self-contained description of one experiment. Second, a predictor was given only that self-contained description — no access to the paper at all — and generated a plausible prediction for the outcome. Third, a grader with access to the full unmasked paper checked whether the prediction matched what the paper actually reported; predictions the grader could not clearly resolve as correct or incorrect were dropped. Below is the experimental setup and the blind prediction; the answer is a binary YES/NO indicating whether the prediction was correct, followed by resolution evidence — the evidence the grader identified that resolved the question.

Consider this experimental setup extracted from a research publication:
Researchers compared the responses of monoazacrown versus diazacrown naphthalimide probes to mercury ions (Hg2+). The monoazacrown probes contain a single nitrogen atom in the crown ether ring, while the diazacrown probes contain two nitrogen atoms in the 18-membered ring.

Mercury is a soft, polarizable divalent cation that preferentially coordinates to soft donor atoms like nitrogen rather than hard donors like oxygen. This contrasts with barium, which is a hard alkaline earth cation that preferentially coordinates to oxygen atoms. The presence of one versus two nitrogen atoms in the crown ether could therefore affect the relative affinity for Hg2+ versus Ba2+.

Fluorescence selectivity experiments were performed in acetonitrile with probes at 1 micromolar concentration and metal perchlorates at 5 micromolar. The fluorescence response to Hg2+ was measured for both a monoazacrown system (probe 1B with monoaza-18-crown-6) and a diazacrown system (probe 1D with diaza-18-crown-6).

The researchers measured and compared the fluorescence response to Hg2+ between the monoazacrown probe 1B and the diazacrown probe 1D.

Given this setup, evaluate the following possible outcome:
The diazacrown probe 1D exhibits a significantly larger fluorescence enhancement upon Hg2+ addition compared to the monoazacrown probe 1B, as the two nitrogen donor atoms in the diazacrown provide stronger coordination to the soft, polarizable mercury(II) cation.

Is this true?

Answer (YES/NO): NO